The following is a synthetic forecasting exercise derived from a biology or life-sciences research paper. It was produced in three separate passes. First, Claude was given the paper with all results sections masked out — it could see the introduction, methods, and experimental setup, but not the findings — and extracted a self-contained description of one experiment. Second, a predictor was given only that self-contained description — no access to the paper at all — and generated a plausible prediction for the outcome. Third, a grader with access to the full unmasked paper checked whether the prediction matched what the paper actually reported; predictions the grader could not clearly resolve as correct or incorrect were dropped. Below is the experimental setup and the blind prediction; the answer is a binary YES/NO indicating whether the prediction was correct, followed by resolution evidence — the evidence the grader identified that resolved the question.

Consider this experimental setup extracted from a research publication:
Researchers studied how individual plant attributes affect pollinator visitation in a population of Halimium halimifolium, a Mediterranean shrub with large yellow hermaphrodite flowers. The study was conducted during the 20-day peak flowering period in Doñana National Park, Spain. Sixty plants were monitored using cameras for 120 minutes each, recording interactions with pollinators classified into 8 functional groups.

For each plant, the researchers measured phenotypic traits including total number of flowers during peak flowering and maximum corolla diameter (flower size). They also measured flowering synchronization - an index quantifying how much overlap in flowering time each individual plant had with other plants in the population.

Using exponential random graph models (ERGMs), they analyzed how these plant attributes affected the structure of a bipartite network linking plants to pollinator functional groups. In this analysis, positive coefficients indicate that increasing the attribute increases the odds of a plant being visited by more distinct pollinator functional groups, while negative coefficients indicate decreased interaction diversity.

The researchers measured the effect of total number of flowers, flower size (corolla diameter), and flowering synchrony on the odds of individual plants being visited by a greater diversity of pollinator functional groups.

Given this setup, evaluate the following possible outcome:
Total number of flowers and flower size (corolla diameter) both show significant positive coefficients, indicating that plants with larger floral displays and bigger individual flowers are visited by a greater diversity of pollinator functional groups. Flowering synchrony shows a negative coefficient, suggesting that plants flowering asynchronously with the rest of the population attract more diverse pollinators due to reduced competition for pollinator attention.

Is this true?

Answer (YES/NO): NO